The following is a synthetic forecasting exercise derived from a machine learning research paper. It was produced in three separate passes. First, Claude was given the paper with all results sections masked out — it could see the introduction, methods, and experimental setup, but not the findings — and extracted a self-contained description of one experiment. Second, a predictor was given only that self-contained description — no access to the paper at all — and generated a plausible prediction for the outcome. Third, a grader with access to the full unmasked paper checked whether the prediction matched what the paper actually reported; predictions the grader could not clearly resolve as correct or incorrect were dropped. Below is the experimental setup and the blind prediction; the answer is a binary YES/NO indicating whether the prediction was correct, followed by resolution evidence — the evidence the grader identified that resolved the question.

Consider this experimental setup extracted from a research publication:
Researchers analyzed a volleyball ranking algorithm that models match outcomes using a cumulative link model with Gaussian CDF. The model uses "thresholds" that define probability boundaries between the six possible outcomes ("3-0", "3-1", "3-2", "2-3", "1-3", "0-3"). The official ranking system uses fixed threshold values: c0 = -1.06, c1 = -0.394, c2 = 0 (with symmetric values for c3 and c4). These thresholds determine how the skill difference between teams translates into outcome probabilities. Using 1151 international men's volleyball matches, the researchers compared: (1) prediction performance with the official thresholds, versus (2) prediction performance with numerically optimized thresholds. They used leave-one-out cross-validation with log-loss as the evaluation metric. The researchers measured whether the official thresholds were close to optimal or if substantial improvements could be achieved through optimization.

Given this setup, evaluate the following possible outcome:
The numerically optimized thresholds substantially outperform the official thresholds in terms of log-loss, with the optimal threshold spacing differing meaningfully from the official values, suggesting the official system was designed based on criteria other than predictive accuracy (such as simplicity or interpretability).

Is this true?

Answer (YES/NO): NO